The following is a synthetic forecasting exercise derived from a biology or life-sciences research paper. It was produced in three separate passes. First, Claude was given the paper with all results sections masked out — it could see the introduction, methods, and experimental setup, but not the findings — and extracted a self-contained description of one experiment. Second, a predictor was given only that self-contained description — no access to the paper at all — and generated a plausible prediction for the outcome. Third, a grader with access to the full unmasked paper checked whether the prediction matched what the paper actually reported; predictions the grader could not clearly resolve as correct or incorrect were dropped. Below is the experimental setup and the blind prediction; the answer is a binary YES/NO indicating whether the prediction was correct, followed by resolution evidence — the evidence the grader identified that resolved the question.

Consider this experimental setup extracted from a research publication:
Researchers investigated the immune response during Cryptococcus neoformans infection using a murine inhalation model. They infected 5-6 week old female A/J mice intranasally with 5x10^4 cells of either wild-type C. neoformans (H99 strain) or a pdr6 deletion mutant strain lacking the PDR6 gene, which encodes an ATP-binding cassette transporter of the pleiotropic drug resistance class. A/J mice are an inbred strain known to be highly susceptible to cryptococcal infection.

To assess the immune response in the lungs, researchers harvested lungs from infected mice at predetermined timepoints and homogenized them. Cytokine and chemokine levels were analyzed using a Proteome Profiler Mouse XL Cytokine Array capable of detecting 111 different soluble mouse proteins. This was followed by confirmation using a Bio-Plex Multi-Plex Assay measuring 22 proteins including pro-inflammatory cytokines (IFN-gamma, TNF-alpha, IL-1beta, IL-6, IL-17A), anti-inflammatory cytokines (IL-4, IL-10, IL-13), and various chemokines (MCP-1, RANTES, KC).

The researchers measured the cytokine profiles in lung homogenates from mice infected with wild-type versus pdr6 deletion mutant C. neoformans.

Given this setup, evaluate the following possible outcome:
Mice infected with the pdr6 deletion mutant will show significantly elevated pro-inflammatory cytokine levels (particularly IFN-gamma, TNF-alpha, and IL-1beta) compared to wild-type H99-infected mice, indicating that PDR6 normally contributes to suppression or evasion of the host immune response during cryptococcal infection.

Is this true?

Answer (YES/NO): NO